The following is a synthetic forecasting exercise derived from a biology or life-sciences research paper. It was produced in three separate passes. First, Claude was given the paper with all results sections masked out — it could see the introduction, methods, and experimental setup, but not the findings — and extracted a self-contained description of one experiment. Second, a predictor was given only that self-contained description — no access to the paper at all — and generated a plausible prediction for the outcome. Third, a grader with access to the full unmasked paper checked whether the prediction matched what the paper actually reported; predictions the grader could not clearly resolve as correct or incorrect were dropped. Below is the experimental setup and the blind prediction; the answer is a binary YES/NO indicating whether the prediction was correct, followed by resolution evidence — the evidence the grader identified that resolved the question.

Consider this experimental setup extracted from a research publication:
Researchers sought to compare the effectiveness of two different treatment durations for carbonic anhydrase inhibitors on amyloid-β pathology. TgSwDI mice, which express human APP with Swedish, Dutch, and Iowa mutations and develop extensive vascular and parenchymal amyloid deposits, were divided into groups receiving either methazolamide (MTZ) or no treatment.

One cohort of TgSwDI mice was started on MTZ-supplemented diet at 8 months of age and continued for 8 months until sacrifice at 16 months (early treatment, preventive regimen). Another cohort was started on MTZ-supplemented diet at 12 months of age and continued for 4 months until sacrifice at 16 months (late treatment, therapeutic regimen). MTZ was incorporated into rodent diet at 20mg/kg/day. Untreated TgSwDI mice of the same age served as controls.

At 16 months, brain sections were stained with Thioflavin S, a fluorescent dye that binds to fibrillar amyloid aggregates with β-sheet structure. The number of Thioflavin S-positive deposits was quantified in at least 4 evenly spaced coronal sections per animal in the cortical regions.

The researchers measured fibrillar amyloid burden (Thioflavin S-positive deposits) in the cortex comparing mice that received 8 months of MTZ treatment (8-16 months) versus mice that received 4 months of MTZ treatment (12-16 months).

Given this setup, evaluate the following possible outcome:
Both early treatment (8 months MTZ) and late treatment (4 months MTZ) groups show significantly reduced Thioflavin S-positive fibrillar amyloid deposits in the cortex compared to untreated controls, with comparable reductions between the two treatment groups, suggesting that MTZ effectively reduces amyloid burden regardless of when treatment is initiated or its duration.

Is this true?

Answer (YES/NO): NO